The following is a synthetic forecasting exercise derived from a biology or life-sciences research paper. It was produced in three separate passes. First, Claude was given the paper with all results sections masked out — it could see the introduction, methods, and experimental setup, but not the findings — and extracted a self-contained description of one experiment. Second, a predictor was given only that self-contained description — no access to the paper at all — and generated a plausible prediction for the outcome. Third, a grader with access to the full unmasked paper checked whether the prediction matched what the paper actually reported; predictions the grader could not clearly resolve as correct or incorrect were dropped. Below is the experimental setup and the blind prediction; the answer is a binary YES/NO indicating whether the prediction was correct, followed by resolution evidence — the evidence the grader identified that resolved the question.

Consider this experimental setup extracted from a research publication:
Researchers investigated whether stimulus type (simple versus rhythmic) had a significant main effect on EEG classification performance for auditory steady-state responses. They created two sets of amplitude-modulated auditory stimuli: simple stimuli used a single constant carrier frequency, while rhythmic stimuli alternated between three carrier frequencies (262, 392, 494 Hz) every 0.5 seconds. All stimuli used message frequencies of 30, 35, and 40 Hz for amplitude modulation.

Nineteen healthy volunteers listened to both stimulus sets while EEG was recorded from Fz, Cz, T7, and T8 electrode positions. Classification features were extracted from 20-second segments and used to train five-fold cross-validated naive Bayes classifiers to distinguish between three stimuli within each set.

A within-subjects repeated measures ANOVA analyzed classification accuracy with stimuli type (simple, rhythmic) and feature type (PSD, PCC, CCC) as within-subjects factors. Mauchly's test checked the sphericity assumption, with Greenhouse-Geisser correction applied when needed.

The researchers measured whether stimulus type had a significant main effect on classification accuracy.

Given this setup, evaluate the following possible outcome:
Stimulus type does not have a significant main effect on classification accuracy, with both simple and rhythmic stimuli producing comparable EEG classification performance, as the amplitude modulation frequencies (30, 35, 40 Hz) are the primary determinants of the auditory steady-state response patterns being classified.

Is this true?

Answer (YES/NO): YES